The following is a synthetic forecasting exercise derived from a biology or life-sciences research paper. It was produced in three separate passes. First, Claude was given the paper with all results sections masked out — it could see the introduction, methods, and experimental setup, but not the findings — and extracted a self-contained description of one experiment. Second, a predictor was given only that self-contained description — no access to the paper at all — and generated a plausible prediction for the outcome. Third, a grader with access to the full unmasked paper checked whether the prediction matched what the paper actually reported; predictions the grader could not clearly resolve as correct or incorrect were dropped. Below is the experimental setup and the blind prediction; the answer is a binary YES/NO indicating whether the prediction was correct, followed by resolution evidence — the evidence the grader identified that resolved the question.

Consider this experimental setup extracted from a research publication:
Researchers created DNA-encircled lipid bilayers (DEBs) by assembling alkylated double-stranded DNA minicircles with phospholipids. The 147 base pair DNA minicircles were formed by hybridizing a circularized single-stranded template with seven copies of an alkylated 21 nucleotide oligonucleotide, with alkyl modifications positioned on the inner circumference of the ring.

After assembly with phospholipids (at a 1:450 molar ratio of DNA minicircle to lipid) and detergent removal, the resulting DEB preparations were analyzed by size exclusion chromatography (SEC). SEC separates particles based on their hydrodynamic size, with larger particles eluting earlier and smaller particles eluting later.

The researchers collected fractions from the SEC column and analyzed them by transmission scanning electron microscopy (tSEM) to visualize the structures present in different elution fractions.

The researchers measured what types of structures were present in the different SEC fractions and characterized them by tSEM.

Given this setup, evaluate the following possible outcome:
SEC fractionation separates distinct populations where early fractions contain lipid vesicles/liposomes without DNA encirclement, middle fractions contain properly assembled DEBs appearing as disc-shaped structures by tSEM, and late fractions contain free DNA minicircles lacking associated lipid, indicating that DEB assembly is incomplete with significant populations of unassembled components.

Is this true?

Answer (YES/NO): NO